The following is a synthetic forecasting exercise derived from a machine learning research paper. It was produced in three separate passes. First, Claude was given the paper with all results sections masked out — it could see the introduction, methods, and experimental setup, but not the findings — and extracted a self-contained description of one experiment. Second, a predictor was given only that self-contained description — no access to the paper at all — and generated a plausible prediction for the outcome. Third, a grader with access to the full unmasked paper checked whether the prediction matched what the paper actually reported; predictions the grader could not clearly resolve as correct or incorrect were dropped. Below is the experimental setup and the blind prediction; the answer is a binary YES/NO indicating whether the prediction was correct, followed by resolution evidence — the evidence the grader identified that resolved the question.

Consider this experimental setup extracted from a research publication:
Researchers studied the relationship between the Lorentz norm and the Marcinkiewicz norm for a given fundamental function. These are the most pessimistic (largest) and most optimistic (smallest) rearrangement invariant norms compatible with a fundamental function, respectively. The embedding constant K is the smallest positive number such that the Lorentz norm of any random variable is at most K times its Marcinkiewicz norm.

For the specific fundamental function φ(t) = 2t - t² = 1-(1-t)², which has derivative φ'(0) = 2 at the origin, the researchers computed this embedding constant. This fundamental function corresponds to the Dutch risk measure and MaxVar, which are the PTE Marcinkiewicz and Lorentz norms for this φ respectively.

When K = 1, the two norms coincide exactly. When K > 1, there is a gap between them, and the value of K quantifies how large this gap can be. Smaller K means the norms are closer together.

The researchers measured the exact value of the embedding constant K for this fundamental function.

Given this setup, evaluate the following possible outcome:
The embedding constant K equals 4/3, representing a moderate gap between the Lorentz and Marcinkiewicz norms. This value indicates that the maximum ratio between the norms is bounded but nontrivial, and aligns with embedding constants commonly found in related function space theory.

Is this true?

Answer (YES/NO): YES